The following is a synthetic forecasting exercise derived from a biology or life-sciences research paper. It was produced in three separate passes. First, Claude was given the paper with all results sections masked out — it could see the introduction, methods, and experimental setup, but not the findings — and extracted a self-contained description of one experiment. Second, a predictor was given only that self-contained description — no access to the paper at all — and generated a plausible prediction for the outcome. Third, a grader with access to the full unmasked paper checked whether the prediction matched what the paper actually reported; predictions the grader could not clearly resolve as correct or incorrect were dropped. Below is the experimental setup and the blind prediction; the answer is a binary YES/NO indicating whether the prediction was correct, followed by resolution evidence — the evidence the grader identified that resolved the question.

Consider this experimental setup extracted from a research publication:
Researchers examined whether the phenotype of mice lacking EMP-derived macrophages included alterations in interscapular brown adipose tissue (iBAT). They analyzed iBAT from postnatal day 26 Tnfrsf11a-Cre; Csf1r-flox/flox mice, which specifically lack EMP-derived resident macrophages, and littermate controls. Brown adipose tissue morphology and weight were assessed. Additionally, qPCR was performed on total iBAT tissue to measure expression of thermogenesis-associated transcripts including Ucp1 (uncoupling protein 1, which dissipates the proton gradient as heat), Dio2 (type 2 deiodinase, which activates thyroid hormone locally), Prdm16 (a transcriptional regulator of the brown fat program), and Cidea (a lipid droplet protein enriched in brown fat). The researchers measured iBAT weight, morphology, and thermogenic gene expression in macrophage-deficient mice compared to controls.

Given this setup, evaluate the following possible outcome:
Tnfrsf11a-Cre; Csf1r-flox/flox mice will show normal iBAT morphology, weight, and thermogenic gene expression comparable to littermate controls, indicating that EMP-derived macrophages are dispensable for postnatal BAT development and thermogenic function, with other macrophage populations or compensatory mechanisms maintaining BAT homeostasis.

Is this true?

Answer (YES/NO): NO